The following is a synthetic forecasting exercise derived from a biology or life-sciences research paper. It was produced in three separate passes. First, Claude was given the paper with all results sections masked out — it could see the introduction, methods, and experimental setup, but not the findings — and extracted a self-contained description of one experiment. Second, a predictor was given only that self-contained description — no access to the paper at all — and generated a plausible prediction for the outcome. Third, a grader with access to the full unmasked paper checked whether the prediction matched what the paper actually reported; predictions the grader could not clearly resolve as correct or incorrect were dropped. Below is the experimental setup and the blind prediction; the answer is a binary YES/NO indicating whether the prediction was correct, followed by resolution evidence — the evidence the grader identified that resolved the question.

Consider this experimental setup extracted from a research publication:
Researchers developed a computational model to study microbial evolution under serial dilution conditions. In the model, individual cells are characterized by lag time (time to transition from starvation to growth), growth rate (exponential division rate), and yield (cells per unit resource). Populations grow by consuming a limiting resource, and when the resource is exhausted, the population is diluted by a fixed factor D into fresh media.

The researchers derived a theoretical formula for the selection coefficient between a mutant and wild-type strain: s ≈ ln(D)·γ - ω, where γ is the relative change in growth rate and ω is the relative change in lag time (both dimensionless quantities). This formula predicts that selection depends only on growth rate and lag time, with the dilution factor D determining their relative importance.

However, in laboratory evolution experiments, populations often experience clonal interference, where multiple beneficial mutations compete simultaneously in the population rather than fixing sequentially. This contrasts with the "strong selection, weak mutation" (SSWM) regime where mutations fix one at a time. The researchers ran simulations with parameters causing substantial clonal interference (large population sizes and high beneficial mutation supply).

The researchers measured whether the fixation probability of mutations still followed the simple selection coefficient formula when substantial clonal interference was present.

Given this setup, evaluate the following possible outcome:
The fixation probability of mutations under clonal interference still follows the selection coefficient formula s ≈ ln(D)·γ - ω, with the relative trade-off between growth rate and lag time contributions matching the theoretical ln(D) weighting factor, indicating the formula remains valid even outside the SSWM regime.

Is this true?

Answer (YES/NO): YES